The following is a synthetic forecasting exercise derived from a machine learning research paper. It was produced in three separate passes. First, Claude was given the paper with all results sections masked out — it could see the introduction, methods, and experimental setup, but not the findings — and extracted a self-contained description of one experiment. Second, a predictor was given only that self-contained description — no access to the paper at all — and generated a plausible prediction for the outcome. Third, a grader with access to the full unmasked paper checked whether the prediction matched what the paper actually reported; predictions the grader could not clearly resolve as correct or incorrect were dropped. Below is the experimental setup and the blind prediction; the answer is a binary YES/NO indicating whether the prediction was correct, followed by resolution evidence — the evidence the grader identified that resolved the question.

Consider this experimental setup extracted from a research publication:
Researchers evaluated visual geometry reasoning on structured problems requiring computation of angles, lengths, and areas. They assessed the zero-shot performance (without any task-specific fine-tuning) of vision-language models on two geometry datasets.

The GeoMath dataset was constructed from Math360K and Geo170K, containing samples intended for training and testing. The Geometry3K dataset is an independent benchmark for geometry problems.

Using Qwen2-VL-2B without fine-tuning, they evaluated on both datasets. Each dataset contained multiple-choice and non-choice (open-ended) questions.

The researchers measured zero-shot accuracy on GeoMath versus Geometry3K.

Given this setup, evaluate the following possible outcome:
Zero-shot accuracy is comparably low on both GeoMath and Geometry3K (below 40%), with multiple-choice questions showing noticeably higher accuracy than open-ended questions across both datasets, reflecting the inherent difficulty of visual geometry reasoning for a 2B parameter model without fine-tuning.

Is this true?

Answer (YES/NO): YES